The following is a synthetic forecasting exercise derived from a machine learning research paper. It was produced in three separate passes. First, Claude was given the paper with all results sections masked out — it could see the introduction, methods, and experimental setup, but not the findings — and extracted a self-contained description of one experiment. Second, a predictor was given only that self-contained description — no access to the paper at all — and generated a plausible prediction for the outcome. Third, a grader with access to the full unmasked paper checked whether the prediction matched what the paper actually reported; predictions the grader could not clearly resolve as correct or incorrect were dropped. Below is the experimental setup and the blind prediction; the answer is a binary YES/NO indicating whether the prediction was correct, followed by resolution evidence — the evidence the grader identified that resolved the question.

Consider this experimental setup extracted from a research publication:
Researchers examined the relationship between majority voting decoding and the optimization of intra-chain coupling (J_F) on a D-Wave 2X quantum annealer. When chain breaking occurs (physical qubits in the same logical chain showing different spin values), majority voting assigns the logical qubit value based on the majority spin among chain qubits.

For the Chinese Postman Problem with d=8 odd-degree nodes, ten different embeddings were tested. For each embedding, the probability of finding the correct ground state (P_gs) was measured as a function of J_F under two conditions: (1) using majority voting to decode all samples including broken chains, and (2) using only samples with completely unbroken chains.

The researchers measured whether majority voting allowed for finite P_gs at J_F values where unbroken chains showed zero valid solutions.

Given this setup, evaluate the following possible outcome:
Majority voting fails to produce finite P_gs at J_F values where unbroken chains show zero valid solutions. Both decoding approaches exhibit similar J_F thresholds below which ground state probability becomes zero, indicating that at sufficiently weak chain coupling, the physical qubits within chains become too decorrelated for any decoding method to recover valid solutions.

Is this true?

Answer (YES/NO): NO